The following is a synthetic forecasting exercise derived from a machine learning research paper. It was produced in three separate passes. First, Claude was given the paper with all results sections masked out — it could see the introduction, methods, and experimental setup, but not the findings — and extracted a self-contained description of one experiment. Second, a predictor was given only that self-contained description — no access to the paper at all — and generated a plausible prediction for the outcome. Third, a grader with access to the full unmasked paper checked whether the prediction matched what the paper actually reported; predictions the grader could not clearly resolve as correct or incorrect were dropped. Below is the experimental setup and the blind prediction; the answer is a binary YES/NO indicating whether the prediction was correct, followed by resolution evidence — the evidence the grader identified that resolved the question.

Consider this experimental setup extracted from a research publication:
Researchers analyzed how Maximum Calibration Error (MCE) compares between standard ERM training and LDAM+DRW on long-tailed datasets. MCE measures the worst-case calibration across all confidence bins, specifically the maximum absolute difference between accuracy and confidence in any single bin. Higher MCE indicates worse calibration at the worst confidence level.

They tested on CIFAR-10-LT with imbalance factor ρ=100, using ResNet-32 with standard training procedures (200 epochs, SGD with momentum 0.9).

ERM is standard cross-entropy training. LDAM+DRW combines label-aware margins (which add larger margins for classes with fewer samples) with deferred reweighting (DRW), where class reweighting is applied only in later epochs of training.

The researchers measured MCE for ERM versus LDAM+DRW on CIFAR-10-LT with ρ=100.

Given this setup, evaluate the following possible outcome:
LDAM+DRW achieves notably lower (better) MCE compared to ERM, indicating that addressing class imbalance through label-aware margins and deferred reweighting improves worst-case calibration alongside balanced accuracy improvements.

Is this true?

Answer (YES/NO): YES